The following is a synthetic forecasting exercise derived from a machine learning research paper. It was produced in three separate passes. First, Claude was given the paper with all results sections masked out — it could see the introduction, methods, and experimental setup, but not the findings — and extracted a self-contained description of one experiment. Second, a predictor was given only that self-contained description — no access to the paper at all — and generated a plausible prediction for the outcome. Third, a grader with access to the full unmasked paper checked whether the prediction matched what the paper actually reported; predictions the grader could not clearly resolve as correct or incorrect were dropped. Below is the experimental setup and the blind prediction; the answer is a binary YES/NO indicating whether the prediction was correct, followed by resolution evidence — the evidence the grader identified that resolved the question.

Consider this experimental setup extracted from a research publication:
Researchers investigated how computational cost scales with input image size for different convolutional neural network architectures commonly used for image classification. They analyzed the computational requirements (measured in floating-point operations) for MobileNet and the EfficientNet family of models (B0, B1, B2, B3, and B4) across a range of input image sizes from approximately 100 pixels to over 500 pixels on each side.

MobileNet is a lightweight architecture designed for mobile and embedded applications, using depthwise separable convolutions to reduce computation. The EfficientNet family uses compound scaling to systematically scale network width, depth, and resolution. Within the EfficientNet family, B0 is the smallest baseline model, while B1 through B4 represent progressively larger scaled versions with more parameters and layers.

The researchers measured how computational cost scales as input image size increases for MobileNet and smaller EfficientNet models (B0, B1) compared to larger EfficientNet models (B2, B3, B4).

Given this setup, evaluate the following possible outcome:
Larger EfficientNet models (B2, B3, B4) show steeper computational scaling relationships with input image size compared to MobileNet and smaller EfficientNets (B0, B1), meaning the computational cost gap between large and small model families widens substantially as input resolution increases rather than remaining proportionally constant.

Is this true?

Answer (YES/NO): YES